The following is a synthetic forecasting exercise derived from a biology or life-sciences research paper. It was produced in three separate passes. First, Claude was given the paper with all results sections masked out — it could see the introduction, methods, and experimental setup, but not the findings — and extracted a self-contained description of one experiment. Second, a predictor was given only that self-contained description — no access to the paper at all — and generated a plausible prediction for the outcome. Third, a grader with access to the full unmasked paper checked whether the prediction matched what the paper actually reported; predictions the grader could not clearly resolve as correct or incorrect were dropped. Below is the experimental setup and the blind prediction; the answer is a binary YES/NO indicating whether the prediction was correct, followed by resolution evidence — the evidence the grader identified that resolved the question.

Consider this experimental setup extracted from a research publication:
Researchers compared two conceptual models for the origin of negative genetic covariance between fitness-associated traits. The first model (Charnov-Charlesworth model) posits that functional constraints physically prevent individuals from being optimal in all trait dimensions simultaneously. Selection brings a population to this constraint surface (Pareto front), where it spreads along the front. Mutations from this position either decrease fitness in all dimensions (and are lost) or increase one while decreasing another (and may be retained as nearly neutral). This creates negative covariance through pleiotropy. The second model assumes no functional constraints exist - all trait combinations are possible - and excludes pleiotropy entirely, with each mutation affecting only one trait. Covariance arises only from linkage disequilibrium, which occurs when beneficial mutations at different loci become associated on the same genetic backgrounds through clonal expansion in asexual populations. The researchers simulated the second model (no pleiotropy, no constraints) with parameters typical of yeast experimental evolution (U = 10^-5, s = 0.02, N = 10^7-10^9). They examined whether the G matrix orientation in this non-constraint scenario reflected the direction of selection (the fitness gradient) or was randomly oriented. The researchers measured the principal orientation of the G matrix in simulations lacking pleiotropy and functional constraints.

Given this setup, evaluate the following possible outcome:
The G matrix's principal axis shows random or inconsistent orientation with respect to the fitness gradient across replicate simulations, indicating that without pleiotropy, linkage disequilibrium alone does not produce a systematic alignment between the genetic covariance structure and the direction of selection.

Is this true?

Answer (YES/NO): NO